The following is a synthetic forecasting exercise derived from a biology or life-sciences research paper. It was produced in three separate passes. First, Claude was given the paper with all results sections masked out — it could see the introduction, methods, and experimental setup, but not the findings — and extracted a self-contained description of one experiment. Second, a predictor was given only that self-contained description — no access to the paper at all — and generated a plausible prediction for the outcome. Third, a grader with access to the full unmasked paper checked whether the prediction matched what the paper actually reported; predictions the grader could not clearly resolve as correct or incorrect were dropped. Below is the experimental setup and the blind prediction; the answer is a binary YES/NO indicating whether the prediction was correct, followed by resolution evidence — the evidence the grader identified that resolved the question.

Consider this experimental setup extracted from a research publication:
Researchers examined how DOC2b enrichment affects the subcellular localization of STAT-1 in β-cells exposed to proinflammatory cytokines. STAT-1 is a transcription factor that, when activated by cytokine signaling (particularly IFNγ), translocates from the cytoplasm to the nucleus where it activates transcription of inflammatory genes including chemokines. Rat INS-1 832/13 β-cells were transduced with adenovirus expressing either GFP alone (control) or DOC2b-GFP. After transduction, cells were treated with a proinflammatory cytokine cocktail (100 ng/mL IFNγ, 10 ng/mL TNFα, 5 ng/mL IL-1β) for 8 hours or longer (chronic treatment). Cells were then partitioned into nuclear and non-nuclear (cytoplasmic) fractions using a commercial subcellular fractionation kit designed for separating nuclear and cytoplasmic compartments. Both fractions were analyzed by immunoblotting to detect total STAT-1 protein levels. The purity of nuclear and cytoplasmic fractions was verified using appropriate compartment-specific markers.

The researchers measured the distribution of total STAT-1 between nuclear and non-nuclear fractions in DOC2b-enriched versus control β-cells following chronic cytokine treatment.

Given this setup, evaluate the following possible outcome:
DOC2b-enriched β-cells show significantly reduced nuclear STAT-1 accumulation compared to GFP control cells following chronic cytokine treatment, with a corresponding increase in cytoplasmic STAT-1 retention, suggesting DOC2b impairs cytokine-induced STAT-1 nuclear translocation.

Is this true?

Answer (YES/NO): NO